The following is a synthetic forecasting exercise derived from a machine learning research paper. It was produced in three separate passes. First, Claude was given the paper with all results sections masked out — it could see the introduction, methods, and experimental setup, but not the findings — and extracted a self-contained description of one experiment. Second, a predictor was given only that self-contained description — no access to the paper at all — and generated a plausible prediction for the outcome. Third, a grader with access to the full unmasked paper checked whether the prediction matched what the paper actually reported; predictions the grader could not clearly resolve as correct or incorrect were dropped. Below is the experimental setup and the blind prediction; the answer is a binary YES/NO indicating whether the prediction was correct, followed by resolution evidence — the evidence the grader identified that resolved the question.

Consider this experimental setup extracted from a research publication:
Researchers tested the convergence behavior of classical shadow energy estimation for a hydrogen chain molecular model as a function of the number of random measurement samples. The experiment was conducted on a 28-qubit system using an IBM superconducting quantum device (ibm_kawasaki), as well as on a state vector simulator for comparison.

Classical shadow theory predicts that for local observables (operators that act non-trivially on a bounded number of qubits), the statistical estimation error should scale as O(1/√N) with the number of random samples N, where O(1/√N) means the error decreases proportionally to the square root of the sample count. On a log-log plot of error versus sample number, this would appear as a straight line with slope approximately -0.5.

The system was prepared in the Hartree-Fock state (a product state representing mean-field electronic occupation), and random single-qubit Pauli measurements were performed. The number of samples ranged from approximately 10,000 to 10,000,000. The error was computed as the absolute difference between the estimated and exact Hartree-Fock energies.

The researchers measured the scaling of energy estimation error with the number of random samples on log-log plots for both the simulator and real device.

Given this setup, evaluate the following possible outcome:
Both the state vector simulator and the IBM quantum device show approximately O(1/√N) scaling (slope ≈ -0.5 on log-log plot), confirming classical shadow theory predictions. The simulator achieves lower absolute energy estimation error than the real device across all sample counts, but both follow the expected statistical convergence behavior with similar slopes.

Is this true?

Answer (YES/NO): NO